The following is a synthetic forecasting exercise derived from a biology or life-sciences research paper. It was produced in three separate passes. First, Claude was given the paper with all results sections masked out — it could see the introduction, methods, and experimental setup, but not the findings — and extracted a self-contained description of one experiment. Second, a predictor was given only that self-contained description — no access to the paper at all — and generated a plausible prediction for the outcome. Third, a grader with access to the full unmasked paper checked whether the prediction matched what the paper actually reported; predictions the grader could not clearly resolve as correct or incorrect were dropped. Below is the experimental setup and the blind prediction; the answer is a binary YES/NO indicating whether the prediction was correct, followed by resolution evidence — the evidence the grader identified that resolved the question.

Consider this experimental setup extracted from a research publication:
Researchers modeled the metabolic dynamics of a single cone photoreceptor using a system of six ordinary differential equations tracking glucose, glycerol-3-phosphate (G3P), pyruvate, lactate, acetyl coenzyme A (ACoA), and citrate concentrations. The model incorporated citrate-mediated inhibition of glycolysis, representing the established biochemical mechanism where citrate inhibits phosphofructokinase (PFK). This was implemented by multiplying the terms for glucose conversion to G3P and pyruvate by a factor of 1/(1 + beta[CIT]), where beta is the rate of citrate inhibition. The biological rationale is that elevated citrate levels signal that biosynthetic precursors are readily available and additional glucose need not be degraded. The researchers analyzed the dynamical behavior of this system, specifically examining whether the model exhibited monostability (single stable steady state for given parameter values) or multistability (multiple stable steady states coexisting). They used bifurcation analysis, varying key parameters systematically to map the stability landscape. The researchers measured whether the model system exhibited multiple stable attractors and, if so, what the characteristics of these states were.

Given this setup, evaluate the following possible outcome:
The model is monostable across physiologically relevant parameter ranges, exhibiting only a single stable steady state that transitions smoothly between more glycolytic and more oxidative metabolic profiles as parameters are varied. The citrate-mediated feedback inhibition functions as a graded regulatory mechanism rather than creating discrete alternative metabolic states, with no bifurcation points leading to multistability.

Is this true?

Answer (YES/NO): NO